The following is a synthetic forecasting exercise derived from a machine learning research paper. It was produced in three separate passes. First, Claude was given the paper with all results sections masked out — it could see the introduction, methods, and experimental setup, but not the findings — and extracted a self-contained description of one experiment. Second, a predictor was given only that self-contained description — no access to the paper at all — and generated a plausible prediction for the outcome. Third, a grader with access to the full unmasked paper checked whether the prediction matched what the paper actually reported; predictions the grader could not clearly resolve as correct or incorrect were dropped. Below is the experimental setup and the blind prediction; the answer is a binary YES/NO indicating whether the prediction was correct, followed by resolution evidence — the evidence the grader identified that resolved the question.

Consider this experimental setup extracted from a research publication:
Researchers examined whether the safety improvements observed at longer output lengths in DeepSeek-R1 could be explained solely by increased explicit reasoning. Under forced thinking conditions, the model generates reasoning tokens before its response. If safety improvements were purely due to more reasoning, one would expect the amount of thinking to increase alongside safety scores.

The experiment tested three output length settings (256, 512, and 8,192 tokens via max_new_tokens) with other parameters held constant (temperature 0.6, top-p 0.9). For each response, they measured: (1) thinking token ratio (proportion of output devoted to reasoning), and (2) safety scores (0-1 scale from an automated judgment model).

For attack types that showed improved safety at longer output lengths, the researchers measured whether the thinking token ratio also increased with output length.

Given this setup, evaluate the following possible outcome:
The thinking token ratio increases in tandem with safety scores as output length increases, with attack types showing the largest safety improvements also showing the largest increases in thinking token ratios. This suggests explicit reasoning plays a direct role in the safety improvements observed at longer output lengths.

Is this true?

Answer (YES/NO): NO